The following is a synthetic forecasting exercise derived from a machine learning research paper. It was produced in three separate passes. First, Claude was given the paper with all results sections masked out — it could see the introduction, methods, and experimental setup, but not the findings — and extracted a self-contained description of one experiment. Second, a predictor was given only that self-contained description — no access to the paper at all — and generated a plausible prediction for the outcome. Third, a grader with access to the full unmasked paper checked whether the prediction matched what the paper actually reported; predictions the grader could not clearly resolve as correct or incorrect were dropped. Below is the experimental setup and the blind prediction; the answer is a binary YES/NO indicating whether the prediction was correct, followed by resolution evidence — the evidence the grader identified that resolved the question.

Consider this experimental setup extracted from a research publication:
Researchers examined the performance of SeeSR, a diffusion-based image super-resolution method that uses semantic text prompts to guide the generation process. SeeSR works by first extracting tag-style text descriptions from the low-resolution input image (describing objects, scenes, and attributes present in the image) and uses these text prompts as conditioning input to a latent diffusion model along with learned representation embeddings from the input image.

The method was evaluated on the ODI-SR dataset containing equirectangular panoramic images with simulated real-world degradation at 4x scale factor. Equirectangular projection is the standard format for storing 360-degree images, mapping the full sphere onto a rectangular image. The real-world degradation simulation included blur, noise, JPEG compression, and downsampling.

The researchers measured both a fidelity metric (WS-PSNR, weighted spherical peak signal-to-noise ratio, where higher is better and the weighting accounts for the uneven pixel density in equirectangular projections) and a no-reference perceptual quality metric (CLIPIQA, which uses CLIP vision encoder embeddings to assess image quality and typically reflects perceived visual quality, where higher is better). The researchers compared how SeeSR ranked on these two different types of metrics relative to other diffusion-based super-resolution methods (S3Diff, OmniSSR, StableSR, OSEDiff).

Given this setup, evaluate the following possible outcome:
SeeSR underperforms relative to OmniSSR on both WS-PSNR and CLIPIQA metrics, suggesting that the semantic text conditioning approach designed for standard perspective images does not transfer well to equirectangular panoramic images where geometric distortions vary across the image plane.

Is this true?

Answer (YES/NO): NO